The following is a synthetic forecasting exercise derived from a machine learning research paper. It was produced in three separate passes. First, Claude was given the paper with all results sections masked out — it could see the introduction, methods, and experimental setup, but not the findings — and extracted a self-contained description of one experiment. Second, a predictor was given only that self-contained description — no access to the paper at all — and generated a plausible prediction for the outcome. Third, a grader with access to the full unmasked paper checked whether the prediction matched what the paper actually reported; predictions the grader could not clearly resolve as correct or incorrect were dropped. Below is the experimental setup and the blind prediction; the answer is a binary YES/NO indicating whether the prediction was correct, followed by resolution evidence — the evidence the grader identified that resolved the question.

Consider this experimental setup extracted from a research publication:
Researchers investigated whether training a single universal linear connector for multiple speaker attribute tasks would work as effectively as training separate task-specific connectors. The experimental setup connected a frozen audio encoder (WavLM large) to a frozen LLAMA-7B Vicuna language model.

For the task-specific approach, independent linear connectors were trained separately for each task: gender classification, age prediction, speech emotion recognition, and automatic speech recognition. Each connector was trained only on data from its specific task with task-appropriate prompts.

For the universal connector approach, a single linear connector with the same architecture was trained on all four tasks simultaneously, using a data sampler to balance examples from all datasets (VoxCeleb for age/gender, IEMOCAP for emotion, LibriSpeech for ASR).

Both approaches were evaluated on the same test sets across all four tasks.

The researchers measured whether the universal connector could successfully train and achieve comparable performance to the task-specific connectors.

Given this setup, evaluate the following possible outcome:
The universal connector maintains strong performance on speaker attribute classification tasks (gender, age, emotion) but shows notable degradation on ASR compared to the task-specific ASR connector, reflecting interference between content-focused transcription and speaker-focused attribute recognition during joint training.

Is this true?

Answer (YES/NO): NO